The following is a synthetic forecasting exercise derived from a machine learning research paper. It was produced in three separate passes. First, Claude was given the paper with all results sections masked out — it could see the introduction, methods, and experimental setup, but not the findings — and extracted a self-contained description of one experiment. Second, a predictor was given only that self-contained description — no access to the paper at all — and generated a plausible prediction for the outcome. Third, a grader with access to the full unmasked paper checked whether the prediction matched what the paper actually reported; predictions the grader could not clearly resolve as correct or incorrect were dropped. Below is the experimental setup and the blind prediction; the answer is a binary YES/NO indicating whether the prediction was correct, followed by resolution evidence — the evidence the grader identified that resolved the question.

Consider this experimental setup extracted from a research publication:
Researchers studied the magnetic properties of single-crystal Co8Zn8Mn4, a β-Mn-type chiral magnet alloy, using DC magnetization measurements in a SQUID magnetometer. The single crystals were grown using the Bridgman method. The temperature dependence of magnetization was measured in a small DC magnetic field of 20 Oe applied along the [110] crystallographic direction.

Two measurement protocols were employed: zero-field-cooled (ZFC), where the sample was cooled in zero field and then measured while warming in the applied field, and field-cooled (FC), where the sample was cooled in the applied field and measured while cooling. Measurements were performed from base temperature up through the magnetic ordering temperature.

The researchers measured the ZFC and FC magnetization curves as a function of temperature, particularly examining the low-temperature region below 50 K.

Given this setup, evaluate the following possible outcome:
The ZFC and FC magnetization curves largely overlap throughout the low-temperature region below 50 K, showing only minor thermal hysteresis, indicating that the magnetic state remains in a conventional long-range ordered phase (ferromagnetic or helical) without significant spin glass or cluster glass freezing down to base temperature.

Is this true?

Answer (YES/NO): NO